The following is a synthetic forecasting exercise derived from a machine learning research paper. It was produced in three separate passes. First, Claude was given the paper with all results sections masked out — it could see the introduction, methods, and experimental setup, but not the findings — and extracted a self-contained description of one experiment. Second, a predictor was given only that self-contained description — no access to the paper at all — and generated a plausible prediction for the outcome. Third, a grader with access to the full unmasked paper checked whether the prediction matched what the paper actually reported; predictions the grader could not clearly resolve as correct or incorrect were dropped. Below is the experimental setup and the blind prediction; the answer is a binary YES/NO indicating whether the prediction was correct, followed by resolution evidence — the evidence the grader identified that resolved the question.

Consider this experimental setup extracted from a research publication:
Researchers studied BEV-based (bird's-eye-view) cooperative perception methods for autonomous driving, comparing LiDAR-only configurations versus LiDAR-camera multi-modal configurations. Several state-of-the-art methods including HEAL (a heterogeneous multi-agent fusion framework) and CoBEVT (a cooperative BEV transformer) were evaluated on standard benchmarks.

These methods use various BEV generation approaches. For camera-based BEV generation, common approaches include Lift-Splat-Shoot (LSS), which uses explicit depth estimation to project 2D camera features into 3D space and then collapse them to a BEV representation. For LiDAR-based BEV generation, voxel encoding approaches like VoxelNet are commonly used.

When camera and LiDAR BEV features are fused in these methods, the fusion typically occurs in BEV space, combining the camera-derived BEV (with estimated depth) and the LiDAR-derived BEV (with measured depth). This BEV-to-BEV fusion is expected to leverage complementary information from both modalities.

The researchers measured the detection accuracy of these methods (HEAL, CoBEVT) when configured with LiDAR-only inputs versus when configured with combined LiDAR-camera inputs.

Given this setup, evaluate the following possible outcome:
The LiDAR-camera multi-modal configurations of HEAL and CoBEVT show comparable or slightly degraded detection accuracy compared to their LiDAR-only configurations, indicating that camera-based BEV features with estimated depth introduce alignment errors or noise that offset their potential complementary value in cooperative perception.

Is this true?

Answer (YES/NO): NO